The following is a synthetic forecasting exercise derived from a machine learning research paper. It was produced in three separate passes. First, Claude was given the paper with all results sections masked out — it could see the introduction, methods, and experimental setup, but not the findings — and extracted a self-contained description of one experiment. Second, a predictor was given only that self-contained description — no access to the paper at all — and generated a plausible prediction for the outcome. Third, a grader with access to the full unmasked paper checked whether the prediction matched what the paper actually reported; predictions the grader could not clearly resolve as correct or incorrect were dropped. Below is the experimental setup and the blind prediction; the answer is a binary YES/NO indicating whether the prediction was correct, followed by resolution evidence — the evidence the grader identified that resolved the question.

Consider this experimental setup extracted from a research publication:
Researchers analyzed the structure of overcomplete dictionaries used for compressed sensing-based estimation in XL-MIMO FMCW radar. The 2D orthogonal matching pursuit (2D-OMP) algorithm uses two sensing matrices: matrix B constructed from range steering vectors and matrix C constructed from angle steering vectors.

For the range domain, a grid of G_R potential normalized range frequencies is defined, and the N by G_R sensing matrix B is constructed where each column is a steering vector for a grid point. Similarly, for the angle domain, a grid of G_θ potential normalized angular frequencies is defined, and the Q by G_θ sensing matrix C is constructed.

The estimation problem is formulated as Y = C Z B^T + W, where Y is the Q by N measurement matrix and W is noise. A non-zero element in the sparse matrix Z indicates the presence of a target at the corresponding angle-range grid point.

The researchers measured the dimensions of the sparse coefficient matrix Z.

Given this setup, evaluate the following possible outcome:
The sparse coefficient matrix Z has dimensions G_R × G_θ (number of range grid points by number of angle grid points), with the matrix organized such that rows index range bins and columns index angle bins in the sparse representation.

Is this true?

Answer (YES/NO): NO